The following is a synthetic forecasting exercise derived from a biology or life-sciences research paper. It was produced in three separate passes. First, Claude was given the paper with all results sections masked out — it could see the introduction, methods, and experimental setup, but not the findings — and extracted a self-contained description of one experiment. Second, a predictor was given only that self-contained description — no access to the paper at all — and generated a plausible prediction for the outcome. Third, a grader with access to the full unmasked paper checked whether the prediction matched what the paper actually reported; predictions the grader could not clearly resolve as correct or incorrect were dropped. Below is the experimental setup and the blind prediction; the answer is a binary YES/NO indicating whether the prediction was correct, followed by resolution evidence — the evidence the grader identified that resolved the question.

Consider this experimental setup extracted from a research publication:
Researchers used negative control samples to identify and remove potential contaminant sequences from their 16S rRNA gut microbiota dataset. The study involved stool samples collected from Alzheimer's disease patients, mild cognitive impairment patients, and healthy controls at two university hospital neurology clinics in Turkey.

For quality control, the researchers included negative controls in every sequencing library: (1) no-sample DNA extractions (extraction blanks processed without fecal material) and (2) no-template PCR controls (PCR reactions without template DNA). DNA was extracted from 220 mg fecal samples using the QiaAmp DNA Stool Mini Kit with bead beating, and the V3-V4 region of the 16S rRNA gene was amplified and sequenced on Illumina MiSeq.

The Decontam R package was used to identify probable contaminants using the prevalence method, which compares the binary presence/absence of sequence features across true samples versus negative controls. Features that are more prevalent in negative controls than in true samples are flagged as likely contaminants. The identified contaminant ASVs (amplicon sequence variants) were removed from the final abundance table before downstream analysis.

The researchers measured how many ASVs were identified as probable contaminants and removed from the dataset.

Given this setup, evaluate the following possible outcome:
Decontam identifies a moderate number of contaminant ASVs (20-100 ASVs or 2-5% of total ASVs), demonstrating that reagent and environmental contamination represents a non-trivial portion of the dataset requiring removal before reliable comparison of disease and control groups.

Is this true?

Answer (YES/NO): NO